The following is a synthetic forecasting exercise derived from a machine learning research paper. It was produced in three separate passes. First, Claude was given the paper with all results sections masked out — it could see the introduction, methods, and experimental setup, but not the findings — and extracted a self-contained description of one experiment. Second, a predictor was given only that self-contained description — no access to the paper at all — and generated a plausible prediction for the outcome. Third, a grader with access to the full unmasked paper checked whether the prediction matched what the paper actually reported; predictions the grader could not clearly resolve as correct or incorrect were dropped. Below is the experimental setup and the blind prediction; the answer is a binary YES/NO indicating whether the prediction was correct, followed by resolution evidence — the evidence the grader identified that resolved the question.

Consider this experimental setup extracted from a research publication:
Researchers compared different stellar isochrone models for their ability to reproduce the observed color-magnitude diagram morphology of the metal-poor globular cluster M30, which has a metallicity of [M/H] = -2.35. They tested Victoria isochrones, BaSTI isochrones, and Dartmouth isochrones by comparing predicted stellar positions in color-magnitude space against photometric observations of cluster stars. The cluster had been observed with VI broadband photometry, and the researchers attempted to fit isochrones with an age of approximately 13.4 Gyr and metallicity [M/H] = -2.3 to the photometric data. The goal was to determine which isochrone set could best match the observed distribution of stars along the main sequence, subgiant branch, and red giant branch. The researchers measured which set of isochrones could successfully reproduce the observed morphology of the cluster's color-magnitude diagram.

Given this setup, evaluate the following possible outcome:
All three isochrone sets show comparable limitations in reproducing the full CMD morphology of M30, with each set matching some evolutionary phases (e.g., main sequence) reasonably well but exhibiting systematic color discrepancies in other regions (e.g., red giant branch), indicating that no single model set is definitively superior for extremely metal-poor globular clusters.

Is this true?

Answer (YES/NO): NO